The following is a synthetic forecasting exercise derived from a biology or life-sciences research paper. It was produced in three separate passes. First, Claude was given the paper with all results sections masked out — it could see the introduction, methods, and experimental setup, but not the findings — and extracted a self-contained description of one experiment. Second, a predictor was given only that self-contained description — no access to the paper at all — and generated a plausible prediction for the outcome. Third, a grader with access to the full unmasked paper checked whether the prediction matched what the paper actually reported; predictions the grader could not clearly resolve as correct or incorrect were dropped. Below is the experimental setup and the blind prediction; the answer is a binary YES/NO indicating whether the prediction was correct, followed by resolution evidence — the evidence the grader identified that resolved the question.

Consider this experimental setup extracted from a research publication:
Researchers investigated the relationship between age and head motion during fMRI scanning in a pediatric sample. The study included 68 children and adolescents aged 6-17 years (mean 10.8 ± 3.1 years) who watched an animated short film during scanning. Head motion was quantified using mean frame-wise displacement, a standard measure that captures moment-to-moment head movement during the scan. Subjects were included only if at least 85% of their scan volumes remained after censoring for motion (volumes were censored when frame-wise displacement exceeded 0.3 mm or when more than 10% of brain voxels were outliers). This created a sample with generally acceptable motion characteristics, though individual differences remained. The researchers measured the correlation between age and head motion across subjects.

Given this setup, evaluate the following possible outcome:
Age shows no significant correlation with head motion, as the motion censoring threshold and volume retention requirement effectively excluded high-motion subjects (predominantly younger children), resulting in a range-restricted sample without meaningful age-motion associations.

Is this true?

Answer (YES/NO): NO